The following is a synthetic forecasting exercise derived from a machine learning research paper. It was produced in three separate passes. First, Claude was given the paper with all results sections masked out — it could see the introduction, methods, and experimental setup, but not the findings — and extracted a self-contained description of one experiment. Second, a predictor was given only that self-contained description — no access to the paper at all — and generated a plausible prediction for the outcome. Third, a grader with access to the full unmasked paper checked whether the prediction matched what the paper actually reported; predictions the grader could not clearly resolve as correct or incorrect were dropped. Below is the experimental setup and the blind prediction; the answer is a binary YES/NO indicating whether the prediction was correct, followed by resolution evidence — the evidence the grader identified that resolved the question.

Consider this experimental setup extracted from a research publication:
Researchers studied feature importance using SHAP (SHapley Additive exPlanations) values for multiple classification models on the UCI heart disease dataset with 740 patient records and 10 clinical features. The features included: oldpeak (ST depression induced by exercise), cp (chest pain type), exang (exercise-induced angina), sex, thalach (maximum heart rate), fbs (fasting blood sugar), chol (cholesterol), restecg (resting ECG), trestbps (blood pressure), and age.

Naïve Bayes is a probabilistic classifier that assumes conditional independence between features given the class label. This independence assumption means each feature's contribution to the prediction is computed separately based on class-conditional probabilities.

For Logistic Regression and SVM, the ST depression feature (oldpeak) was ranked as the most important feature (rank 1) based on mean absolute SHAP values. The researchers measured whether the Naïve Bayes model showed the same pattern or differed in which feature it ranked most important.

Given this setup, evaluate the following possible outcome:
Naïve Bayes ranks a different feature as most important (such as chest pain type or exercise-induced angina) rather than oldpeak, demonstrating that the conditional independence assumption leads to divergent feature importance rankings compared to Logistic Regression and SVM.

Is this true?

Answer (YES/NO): YES